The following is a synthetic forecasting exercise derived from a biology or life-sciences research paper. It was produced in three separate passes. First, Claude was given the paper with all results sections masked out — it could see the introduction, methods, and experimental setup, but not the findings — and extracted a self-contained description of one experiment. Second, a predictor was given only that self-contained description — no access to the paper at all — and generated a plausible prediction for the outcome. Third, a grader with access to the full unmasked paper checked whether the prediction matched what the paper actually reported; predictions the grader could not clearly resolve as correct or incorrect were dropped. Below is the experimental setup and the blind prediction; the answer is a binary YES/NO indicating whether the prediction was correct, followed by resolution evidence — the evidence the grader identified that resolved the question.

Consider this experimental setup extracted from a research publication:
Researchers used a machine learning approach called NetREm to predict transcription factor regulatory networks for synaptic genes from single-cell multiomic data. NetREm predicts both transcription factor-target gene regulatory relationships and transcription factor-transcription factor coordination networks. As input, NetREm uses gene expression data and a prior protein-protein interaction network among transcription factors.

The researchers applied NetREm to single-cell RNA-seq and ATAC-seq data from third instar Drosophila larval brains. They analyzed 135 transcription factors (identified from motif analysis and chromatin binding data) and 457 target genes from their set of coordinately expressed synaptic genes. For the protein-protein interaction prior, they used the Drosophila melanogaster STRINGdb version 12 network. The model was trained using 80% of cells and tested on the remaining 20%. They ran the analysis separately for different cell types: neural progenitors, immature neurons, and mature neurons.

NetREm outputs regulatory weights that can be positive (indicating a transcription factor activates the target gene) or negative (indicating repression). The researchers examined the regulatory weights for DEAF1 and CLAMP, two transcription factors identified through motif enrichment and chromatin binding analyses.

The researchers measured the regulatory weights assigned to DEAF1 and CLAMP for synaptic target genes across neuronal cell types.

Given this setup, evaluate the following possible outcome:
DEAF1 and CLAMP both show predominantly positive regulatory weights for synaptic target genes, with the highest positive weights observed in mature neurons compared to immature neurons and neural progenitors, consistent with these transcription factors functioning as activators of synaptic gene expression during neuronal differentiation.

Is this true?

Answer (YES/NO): NO